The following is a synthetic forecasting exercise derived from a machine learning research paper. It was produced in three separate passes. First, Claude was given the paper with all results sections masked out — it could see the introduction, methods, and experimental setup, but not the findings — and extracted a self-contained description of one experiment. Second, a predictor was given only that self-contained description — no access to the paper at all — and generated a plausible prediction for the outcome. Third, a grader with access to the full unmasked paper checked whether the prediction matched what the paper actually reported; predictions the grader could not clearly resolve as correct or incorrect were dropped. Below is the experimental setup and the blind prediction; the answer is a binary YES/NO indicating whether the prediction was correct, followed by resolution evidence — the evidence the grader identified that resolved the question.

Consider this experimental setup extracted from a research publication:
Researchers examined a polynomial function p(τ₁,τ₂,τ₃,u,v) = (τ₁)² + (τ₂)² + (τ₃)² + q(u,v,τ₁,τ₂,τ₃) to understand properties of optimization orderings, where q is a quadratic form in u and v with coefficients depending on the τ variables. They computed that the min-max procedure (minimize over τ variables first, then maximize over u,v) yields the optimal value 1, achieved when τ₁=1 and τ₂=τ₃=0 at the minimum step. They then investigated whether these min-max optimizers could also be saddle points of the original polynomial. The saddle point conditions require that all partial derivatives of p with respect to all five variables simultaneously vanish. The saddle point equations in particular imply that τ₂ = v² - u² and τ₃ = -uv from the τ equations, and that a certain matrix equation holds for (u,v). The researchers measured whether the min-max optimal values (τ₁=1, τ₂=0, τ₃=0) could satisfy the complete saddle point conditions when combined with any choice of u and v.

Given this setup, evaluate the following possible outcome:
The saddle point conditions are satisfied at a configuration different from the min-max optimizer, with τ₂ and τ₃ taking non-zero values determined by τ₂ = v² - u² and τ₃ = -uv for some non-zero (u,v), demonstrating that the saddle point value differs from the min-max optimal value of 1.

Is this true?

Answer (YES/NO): NO